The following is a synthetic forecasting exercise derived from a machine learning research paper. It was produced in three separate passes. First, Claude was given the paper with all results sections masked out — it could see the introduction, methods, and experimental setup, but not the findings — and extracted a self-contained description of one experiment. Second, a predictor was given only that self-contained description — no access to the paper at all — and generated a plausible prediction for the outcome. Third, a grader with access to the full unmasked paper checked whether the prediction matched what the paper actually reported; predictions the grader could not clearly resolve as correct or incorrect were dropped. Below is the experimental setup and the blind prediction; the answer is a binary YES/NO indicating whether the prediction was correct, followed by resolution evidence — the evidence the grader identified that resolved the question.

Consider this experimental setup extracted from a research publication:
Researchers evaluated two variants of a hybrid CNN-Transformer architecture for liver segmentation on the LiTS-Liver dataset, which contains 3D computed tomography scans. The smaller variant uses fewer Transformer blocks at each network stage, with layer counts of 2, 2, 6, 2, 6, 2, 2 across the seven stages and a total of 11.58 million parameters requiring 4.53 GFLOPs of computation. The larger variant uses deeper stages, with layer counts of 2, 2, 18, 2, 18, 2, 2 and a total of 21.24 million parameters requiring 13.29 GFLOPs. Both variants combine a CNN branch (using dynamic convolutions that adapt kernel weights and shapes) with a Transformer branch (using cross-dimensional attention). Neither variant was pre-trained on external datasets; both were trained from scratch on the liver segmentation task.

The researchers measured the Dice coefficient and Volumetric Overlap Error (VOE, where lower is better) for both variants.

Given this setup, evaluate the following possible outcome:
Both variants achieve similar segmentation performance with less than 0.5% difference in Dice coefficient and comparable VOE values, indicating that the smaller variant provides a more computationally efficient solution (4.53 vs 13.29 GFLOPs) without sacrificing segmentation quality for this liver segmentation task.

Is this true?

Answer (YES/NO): YES